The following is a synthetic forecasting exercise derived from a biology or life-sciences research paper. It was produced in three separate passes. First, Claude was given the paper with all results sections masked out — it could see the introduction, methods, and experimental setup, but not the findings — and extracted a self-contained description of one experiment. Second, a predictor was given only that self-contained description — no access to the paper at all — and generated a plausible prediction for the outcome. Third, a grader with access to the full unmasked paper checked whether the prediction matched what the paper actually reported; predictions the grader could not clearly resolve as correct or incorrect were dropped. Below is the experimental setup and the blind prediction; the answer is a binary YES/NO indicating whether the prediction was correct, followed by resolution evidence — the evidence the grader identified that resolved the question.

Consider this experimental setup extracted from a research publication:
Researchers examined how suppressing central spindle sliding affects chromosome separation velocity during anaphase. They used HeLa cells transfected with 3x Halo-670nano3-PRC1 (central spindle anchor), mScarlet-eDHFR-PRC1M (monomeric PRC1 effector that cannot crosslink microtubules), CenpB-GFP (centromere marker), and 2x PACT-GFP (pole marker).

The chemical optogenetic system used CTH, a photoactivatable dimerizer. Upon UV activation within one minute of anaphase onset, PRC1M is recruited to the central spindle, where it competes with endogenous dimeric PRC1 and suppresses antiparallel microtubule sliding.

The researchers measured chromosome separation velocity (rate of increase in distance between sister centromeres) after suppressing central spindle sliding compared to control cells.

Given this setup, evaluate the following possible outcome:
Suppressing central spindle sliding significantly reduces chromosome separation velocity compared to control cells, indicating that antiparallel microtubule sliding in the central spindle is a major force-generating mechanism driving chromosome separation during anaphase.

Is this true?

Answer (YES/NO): YES